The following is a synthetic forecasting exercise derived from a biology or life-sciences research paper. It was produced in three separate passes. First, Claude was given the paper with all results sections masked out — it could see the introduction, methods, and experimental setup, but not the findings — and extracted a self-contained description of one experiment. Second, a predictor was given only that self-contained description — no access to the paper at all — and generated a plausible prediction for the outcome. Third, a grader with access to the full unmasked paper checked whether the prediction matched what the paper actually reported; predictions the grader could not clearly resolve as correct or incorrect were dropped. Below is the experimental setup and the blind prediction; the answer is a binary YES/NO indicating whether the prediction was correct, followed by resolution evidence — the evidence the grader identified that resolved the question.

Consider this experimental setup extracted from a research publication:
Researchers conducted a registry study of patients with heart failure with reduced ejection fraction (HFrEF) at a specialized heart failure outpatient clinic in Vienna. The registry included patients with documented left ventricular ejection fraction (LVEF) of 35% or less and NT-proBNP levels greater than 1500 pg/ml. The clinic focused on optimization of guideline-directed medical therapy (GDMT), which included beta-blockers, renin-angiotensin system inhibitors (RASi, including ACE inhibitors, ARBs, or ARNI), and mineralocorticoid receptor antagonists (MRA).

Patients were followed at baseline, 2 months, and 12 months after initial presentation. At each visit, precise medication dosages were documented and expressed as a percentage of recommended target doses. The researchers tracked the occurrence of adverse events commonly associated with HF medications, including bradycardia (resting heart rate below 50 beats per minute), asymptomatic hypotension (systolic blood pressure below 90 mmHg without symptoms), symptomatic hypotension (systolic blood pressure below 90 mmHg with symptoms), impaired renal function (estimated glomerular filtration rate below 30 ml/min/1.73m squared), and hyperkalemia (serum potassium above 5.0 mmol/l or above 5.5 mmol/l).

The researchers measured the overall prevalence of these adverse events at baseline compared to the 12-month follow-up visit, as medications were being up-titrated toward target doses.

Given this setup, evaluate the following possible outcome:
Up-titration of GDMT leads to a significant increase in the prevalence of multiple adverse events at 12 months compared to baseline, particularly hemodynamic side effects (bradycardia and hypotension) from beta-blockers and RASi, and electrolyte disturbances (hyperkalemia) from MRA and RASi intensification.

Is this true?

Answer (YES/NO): NO